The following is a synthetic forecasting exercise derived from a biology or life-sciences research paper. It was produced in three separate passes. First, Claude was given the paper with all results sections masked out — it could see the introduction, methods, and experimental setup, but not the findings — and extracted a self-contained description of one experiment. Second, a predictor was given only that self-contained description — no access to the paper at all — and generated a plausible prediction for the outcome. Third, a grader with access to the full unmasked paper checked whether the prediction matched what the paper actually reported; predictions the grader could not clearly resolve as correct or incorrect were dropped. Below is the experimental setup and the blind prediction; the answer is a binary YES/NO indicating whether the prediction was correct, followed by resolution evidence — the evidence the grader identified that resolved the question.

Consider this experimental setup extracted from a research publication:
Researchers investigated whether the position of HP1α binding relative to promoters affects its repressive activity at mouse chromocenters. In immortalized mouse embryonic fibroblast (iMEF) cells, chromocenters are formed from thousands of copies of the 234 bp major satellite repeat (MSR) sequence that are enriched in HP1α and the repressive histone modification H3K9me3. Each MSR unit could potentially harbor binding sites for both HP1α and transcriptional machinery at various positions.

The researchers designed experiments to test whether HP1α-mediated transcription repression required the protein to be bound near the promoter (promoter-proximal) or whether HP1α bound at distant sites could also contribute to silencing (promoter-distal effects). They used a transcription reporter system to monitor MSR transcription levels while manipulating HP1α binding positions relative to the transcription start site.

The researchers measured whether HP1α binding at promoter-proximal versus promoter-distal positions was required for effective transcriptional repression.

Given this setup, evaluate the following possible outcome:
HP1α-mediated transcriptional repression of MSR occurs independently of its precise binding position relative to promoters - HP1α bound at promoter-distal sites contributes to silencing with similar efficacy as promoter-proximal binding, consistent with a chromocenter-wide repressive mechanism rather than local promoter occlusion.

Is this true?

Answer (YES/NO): NO